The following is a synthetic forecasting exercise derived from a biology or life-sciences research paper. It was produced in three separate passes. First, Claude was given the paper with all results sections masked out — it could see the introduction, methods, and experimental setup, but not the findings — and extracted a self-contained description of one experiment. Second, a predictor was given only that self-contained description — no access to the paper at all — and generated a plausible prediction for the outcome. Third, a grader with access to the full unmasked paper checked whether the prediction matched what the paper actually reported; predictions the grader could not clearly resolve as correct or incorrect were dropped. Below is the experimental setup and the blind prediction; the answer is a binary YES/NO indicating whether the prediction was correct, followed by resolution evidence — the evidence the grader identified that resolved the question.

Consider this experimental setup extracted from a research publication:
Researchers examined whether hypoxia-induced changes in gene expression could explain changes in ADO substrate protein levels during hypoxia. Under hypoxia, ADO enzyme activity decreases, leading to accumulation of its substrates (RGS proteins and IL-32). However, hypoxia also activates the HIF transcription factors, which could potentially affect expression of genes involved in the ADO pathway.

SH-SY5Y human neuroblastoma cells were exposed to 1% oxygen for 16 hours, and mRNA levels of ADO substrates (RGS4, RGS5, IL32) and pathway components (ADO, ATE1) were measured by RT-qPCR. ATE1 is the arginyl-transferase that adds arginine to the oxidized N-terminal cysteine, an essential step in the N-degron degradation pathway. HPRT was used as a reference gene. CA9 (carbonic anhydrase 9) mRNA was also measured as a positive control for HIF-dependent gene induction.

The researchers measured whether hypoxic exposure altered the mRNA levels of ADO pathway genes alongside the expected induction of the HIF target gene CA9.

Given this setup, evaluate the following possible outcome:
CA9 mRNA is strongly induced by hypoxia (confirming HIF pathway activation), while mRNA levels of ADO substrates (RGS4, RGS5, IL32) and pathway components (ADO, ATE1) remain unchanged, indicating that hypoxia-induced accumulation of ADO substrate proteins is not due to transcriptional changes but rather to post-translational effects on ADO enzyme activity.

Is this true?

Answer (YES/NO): NO